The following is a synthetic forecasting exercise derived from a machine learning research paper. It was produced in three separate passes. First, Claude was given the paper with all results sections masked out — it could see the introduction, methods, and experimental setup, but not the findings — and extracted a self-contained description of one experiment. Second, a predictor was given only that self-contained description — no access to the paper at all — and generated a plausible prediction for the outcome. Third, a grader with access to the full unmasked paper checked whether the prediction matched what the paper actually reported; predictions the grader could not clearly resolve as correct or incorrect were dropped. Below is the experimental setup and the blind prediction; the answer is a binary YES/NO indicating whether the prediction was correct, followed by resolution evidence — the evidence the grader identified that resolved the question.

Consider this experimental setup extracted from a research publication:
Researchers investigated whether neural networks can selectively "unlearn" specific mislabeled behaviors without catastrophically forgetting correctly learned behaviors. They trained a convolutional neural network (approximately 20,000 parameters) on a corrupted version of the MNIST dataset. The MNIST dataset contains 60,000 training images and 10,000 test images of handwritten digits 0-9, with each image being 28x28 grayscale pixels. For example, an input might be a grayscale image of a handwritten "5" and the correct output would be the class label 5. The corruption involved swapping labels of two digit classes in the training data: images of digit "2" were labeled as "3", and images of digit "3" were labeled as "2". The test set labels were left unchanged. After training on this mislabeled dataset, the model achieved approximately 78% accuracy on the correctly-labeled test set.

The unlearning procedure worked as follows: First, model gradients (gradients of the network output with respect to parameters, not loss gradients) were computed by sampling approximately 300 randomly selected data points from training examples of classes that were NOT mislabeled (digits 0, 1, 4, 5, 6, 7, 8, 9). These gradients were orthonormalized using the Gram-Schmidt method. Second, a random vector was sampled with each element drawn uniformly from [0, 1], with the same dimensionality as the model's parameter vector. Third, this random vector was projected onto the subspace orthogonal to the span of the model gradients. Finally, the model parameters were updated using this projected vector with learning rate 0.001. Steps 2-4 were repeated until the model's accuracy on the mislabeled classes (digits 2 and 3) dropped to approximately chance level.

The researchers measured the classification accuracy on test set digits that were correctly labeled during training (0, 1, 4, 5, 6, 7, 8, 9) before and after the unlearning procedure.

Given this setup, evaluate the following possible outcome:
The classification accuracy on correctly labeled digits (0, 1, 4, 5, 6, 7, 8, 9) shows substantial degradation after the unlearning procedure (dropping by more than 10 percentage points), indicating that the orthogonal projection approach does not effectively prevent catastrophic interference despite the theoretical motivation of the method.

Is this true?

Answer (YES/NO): NO